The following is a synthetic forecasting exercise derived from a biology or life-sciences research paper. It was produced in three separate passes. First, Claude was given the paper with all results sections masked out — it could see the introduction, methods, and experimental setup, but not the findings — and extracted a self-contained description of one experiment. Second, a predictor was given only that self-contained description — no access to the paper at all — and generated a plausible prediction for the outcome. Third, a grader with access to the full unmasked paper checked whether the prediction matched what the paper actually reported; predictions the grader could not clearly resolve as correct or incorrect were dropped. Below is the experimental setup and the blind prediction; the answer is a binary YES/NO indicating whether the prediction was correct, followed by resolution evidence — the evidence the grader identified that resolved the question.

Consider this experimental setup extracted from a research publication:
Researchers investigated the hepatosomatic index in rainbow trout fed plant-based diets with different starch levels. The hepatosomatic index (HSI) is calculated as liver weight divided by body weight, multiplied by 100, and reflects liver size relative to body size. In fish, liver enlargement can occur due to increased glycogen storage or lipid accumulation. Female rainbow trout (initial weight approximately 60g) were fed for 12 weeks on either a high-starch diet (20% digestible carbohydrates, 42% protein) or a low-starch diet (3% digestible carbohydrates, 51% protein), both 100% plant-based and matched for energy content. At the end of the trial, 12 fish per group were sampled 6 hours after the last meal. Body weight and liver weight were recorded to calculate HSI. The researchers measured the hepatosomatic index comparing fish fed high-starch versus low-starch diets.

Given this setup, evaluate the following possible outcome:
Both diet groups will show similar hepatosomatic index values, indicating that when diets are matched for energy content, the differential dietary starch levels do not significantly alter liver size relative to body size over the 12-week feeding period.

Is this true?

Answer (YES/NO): NO